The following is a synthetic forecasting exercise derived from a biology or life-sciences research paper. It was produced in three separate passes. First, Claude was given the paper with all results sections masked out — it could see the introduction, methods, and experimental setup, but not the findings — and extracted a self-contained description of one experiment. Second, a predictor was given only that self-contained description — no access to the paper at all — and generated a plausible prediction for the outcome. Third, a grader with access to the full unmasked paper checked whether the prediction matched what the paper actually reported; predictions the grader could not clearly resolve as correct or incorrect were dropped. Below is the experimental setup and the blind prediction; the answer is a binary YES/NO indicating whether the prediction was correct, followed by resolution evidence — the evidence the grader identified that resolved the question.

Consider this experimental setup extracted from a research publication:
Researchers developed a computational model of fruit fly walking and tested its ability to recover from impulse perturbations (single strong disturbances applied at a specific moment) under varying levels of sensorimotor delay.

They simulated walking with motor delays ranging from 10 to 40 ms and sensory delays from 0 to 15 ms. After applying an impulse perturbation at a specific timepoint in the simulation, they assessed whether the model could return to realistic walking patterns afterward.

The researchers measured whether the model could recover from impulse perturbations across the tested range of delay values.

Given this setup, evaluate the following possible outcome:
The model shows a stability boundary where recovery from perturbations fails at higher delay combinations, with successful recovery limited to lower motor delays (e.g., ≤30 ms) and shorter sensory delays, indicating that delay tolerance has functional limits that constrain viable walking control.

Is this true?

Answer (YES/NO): NO